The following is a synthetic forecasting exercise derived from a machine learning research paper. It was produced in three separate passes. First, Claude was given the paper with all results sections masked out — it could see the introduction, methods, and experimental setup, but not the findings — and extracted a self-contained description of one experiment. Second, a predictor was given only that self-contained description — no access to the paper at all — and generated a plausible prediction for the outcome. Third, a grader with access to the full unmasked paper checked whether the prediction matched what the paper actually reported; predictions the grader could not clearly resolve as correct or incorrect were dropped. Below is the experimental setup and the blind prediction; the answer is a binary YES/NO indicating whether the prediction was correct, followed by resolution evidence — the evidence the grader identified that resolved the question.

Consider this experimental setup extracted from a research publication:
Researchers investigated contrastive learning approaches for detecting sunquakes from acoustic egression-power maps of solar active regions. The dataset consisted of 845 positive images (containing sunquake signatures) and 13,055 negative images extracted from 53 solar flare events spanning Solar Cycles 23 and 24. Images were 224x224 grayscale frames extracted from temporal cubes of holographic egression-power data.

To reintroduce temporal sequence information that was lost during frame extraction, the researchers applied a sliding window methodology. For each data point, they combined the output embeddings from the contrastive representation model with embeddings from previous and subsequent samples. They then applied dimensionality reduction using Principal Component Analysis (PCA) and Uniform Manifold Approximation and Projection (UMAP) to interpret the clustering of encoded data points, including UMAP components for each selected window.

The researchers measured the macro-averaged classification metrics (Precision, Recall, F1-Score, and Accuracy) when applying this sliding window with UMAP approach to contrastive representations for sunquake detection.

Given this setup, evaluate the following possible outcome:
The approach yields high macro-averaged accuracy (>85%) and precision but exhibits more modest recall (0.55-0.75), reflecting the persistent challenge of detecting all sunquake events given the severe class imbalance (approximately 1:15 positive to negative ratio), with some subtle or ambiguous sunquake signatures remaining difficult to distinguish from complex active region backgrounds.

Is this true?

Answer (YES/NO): NO